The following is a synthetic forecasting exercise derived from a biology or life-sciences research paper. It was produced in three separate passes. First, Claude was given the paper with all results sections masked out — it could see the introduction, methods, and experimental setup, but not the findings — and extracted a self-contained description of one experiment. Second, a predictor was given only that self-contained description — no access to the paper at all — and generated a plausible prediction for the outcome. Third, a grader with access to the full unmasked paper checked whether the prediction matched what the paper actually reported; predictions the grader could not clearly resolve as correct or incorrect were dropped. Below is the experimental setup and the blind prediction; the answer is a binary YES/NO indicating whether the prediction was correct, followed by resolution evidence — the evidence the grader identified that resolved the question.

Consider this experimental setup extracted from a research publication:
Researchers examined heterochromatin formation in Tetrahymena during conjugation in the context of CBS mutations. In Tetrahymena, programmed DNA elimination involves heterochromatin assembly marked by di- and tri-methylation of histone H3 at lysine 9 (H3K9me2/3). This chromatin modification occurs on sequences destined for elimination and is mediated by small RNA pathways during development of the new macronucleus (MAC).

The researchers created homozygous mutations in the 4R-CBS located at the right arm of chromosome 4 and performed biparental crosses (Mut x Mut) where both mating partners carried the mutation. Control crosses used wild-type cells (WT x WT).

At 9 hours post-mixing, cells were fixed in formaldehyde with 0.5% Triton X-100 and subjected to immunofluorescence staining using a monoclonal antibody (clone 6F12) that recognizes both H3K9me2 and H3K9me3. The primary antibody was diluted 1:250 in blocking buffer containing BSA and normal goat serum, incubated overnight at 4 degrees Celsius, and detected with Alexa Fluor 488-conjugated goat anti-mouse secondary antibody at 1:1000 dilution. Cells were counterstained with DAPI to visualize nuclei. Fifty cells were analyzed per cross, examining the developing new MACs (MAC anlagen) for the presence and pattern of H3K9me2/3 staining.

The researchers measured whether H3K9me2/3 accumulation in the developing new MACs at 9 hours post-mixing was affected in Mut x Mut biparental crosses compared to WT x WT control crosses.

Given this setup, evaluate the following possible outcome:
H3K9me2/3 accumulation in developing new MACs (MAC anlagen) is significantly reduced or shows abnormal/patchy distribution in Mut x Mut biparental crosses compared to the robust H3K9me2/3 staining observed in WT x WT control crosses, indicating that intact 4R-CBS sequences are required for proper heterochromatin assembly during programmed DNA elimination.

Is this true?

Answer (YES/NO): NO